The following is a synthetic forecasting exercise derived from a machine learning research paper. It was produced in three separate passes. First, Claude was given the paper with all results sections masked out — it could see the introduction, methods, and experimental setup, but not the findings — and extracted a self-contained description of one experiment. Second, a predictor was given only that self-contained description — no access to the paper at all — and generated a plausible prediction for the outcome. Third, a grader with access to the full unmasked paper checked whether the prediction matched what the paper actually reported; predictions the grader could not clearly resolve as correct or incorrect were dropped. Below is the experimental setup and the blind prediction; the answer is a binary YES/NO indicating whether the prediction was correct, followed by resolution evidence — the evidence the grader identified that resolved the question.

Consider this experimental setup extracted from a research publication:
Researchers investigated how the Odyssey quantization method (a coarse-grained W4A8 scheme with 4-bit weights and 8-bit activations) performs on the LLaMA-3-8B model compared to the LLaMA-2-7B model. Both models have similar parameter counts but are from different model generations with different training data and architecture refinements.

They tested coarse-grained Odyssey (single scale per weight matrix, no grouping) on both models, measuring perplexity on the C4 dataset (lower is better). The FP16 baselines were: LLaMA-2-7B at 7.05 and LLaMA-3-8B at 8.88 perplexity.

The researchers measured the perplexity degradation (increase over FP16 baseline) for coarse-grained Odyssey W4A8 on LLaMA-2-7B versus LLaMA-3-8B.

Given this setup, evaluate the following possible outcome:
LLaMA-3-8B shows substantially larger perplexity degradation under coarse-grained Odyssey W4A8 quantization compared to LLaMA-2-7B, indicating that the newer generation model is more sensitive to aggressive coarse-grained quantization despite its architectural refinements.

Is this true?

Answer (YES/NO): YES